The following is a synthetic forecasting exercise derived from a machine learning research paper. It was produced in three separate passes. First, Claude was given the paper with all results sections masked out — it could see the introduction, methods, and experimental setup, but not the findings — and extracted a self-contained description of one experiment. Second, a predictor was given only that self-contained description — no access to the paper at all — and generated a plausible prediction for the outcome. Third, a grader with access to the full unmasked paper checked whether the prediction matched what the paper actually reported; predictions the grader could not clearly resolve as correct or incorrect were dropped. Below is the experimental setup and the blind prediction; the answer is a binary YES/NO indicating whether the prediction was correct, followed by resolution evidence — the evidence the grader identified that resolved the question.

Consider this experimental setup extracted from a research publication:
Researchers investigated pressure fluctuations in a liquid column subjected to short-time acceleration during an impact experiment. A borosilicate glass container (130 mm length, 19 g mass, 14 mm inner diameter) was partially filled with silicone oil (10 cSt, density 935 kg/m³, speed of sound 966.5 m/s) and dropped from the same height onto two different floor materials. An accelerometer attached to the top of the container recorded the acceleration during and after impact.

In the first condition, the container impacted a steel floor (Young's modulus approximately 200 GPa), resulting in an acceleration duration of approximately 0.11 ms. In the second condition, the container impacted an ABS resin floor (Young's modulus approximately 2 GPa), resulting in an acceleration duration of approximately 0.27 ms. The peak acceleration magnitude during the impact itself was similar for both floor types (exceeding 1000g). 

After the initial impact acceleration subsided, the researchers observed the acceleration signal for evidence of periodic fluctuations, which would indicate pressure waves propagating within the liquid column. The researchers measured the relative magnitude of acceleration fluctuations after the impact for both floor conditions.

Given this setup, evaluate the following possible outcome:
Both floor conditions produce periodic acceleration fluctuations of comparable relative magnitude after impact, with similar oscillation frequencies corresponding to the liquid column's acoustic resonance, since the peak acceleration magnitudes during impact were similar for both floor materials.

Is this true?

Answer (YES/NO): NO